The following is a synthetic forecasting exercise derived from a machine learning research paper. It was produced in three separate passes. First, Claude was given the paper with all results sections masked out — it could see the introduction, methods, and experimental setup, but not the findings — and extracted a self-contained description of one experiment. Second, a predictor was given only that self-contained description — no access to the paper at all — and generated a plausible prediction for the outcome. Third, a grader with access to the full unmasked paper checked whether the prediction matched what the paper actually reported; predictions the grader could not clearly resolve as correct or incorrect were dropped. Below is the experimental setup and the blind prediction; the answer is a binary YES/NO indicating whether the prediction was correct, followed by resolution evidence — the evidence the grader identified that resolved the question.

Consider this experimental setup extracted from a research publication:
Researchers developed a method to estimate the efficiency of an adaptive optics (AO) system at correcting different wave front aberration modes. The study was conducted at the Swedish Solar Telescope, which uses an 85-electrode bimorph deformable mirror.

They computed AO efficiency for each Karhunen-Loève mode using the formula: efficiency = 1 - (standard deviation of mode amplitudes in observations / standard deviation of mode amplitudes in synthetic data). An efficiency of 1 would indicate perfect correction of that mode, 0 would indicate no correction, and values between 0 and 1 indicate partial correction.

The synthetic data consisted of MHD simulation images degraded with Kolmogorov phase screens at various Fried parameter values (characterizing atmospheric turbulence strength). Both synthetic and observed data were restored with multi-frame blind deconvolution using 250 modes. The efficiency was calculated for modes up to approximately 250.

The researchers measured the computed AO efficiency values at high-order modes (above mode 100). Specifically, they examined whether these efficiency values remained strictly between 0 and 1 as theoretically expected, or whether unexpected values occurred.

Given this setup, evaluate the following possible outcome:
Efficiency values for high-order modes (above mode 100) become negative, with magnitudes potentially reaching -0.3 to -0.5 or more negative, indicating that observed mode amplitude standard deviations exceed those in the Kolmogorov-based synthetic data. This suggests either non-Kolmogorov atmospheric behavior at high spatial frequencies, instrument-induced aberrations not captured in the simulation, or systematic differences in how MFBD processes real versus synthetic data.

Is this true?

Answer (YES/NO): YES